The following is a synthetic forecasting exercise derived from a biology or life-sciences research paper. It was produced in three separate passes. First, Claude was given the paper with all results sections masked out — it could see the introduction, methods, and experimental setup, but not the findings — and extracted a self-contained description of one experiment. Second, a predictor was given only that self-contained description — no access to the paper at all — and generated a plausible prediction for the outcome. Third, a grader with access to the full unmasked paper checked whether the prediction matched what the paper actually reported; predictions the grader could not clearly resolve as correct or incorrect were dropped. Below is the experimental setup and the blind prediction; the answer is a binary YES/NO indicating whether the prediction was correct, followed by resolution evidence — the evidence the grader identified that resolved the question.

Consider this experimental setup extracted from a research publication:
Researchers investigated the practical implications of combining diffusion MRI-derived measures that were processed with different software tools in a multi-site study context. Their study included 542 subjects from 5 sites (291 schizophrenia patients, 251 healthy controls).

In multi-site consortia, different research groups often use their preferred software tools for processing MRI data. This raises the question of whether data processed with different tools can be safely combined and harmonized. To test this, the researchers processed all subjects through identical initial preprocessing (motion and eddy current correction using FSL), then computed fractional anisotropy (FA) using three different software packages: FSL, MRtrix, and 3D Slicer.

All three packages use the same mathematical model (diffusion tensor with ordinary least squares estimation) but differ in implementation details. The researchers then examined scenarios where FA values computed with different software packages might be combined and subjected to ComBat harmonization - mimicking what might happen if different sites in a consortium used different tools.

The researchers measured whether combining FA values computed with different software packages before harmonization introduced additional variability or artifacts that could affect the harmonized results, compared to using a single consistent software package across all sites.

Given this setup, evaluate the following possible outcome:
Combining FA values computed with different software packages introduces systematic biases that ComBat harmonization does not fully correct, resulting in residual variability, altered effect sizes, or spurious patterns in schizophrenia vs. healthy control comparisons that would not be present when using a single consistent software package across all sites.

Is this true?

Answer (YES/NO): YES